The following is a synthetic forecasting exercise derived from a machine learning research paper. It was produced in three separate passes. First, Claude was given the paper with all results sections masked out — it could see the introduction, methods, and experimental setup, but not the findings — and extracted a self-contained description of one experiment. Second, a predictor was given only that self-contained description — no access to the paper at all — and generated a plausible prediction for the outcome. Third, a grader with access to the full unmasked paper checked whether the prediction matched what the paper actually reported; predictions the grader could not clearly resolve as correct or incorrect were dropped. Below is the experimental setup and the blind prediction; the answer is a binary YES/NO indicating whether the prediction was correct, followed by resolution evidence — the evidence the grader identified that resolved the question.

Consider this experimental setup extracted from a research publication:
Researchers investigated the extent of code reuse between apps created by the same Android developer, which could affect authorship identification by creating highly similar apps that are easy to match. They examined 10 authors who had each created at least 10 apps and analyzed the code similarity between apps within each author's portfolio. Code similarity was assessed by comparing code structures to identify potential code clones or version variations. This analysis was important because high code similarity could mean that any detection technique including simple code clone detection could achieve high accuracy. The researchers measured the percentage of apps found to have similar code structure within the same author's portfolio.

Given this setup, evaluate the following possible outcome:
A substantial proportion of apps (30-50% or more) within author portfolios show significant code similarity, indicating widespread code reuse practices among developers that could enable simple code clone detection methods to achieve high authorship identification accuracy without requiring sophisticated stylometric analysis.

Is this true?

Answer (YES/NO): NO